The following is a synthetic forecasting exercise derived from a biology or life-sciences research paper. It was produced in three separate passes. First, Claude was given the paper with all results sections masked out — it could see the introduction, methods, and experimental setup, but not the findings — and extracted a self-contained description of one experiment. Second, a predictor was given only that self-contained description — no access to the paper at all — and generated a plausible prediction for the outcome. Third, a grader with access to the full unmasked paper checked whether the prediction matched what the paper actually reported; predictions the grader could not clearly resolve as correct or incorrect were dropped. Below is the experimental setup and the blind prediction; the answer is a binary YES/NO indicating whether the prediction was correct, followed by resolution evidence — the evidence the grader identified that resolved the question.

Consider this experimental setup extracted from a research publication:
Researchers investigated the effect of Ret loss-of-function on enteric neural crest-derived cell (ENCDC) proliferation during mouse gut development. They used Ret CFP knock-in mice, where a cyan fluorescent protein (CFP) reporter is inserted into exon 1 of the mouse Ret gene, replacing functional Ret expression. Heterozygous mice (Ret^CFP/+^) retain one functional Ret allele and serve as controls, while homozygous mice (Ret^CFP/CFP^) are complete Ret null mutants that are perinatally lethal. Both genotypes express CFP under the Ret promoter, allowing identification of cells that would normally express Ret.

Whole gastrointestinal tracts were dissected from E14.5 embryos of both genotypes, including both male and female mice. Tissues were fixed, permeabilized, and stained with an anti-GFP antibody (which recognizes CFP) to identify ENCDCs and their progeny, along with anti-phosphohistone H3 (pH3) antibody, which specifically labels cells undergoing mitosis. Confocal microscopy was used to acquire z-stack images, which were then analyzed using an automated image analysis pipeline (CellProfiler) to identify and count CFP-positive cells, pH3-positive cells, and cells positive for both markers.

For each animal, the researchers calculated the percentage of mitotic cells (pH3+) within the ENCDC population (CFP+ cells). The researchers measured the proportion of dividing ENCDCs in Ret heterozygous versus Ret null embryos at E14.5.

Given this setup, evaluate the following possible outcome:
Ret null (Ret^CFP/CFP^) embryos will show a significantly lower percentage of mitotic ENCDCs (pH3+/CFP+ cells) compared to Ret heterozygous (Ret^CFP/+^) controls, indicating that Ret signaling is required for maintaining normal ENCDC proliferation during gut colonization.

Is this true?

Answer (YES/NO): NO